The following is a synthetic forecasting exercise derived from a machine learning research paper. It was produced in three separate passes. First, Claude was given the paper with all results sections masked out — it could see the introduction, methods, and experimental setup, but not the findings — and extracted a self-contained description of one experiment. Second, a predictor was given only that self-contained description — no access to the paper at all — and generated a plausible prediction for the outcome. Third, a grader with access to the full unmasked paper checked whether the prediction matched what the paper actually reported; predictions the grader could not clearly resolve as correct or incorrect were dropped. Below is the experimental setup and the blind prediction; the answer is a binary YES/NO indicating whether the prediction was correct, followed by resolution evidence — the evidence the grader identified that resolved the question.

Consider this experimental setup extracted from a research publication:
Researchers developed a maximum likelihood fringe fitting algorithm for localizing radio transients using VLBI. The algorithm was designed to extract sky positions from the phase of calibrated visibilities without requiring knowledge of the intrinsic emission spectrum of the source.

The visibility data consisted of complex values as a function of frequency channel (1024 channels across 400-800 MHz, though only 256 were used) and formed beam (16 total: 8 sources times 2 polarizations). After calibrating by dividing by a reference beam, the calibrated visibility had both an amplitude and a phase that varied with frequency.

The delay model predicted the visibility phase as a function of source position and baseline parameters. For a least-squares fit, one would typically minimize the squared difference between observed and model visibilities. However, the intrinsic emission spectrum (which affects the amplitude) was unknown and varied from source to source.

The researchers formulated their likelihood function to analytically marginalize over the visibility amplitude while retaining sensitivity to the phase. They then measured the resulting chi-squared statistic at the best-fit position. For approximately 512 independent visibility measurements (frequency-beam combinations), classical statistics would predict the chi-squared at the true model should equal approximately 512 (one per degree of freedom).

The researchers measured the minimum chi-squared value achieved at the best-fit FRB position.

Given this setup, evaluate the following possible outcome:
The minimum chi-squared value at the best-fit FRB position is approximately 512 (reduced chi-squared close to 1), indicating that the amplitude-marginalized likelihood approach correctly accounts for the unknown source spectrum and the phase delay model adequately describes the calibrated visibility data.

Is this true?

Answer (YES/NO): NO